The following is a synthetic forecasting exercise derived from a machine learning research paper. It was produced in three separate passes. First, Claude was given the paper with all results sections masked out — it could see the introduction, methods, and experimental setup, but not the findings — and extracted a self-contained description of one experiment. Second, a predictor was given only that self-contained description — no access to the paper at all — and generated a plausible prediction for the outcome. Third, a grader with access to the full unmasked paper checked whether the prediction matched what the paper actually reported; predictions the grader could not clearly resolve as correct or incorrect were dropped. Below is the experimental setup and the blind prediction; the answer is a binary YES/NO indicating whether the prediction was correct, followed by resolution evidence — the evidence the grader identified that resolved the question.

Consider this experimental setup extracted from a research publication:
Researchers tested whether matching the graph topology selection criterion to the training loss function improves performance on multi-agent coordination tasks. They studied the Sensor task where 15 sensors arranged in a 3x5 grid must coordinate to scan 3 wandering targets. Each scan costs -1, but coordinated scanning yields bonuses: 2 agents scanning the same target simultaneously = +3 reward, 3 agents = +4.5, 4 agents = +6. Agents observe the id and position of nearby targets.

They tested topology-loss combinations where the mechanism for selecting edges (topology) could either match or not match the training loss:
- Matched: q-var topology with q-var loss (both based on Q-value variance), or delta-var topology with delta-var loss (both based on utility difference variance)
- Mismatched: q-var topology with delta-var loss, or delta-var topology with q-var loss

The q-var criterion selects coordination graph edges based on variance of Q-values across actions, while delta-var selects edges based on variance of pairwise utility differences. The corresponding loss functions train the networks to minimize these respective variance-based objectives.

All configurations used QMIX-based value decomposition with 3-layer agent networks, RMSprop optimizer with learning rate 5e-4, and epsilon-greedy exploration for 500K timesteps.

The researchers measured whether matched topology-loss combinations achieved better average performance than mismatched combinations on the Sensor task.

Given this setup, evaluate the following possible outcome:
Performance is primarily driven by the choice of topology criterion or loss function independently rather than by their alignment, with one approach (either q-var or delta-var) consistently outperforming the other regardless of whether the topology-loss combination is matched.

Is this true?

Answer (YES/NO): NO